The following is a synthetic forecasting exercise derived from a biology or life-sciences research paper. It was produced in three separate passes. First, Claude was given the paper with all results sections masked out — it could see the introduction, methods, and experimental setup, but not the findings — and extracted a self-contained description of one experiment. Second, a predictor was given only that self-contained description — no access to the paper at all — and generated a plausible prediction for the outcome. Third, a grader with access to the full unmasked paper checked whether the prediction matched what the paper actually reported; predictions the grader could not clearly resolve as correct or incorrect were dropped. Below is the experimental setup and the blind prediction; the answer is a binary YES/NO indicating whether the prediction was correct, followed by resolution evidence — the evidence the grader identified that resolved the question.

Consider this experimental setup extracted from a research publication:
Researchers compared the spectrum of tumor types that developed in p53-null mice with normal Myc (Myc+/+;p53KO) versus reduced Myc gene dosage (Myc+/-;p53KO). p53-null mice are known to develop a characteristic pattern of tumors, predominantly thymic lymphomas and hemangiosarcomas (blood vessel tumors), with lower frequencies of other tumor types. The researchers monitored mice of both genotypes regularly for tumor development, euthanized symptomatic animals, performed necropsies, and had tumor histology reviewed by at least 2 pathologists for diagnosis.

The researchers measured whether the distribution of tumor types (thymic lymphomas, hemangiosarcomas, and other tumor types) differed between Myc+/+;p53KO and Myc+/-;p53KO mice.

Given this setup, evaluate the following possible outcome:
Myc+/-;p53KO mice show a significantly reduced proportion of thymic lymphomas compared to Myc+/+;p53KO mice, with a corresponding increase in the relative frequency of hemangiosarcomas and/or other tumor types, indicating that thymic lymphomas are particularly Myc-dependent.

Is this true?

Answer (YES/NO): NO